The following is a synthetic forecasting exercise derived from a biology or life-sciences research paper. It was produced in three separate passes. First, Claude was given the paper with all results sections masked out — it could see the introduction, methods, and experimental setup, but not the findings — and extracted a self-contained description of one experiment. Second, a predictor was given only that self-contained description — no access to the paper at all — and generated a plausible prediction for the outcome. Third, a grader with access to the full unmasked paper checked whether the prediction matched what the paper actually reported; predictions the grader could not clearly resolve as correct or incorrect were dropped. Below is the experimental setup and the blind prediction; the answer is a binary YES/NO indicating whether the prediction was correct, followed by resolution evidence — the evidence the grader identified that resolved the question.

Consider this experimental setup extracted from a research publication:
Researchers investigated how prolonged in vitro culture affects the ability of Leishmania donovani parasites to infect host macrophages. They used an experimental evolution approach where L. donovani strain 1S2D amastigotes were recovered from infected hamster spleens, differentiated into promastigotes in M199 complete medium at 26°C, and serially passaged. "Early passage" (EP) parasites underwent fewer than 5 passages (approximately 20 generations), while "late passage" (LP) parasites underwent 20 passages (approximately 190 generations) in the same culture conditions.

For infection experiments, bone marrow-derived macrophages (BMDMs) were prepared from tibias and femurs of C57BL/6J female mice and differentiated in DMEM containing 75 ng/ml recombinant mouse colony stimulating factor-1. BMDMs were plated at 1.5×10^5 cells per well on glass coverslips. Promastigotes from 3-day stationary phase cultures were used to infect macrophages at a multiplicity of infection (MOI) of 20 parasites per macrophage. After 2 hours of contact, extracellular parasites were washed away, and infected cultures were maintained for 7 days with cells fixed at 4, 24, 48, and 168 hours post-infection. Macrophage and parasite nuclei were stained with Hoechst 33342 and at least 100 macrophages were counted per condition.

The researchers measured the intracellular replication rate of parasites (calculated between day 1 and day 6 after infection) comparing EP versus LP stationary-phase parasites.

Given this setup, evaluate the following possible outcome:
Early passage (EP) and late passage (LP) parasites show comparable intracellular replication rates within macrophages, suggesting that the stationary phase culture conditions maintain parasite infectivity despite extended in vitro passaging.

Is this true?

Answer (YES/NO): NO